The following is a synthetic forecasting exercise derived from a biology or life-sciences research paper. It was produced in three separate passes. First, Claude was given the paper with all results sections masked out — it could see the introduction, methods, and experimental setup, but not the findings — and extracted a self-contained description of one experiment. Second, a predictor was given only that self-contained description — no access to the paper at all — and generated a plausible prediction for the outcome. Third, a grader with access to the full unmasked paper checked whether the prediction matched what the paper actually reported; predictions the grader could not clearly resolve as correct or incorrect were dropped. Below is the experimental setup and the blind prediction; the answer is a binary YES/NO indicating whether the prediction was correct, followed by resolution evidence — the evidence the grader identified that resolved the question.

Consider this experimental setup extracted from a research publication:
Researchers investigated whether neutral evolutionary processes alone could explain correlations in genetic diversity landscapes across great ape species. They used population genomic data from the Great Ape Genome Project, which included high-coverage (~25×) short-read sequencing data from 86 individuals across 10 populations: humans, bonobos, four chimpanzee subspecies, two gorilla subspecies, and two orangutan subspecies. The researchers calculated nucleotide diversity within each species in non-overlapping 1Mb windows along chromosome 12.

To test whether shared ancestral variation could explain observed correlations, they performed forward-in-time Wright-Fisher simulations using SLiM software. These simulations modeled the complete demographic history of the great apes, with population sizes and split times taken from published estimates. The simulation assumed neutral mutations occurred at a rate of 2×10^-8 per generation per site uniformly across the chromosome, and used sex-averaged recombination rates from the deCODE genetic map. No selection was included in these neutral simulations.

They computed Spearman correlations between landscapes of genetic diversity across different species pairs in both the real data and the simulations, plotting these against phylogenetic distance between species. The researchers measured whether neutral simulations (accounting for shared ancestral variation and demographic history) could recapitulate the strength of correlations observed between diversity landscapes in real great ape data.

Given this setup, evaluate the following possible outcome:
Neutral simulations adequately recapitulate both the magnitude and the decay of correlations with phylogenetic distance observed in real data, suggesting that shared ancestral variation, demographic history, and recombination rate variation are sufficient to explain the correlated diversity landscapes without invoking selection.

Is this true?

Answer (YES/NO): NO